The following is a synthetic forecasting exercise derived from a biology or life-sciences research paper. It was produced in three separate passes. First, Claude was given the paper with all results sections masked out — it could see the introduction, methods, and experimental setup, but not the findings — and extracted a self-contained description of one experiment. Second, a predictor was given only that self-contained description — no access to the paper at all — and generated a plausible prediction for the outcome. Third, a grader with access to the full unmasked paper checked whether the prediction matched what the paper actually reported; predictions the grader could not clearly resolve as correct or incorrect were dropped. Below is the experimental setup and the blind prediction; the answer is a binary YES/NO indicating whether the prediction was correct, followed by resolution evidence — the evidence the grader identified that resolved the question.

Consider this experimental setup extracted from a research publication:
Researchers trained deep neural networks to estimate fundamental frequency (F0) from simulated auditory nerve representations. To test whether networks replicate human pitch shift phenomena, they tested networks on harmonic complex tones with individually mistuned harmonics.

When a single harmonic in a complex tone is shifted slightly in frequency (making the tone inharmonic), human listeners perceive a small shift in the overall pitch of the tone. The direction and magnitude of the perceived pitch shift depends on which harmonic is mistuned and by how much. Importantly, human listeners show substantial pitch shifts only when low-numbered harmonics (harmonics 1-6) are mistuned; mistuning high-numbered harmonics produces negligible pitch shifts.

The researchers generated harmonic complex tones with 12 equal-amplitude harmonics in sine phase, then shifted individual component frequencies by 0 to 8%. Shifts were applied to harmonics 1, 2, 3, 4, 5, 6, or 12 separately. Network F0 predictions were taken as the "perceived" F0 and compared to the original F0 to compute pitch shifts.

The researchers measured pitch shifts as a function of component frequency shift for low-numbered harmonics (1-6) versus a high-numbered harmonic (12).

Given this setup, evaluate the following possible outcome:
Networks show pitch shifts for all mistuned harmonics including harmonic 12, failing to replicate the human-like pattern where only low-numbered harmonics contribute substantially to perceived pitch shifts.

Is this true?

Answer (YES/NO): NO